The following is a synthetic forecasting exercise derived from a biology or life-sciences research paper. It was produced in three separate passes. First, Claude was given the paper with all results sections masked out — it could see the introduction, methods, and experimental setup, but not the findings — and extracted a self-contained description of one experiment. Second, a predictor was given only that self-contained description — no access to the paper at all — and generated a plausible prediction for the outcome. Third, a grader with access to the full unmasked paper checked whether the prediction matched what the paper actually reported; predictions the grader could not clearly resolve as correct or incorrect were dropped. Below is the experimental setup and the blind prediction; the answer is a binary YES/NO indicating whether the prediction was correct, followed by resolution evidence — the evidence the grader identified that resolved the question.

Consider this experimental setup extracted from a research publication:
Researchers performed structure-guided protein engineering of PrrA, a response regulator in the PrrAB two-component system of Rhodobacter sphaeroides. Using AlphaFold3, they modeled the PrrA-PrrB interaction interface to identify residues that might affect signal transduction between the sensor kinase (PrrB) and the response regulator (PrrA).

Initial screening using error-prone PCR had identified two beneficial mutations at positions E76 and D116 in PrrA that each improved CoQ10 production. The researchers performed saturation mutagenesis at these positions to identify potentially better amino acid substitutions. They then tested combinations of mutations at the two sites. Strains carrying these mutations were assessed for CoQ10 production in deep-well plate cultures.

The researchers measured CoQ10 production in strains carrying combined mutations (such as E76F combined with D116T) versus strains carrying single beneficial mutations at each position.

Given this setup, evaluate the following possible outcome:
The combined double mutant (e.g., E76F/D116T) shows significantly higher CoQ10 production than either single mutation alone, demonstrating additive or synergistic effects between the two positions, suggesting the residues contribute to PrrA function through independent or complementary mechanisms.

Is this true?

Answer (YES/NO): YES